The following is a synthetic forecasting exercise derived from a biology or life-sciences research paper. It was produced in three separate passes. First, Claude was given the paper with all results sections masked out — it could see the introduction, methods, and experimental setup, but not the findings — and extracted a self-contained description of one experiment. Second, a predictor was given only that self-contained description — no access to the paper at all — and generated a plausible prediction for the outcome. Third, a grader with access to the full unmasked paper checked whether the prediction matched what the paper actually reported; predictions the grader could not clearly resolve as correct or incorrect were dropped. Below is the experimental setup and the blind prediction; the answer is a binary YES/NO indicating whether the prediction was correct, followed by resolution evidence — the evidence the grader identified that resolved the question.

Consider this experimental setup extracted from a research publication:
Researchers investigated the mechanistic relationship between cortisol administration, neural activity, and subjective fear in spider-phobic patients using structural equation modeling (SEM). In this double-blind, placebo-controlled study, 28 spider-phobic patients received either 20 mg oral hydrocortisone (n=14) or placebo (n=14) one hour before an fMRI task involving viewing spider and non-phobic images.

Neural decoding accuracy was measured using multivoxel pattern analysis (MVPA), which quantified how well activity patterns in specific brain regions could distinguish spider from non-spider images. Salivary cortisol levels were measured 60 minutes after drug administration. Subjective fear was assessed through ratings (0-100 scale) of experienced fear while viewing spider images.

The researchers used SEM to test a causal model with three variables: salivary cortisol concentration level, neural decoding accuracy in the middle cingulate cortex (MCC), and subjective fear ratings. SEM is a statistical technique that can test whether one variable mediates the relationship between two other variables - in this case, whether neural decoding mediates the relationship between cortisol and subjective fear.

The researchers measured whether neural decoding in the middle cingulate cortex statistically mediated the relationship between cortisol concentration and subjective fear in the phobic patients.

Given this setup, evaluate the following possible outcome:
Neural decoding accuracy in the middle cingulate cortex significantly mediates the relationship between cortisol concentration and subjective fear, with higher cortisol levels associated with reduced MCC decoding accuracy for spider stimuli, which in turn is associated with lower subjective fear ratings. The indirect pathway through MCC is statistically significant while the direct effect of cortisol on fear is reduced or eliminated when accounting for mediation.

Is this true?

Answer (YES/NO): NO